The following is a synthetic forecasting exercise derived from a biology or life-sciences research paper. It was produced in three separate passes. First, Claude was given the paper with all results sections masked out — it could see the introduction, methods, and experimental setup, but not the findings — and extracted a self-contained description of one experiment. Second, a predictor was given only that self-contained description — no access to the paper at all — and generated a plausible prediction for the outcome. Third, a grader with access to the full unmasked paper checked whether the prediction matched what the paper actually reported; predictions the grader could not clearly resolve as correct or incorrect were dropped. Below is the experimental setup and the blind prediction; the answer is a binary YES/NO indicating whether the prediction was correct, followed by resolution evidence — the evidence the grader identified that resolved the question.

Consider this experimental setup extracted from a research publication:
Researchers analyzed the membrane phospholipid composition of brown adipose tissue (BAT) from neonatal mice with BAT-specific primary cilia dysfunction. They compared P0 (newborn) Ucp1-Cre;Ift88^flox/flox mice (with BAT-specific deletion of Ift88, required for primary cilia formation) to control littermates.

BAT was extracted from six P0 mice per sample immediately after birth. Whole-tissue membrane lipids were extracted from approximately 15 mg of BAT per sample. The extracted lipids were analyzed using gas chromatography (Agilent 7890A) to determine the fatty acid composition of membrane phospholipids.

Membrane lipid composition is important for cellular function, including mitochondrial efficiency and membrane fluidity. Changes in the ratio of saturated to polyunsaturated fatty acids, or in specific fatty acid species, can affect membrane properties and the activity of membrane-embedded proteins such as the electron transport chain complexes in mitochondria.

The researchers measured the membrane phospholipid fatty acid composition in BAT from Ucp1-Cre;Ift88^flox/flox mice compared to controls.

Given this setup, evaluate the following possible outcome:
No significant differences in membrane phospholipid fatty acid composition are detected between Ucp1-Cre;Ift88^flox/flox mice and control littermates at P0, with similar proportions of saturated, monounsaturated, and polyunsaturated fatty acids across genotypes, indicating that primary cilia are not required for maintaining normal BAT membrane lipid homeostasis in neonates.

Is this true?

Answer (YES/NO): NO